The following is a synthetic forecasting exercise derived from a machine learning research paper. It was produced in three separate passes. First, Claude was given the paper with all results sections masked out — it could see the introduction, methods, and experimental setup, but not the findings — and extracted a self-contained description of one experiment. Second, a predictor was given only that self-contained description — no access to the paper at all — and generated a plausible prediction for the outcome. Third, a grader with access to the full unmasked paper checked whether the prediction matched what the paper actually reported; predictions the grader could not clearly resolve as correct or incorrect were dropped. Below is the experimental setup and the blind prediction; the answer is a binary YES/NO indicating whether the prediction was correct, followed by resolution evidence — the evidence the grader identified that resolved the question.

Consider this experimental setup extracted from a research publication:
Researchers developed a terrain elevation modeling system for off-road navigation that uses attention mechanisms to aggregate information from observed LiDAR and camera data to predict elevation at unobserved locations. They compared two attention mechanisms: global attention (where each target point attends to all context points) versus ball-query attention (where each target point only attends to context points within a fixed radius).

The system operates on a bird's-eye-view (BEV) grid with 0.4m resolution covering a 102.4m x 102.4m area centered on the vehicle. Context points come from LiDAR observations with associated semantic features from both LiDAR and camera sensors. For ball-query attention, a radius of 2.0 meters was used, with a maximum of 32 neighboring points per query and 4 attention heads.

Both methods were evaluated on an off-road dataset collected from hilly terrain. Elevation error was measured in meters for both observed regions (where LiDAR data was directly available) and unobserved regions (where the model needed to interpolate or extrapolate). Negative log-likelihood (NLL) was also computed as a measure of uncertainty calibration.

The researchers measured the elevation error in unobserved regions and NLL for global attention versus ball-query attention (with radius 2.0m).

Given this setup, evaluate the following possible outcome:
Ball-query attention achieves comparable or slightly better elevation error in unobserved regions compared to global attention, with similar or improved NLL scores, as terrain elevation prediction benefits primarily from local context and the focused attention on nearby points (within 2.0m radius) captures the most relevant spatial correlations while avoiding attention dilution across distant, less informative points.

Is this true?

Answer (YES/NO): YES